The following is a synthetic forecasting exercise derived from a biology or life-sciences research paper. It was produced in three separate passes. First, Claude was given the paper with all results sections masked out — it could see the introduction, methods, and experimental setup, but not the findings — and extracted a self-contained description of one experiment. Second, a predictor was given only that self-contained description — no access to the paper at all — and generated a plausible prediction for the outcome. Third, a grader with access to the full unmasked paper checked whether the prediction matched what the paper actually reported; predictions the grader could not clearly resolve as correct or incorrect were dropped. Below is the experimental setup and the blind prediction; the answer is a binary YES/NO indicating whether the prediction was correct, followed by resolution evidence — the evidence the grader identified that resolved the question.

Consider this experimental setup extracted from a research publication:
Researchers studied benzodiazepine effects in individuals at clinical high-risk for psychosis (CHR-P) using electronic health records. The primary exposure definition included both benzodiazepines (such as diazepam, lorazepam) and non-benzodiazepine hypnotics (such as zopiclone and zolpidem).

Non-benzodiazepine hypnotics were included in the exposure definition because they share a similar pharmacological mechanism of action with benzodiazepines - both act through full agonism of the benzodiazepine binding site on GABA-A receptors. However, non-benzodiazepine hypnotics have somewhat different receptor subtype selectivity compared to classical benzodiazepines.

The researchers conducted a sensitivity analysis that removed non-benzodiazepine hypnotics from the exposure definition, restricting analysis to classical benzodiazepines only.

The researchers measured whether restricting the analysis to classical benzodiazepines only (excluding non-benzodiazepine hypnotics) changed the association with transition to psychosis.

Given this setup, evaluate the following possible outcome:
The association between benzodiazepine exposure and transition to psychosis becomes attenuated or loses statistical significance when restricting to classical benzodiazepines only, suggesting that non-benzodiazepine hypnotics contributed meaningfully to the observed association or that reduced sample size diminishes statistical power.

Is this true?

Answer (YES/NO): NO